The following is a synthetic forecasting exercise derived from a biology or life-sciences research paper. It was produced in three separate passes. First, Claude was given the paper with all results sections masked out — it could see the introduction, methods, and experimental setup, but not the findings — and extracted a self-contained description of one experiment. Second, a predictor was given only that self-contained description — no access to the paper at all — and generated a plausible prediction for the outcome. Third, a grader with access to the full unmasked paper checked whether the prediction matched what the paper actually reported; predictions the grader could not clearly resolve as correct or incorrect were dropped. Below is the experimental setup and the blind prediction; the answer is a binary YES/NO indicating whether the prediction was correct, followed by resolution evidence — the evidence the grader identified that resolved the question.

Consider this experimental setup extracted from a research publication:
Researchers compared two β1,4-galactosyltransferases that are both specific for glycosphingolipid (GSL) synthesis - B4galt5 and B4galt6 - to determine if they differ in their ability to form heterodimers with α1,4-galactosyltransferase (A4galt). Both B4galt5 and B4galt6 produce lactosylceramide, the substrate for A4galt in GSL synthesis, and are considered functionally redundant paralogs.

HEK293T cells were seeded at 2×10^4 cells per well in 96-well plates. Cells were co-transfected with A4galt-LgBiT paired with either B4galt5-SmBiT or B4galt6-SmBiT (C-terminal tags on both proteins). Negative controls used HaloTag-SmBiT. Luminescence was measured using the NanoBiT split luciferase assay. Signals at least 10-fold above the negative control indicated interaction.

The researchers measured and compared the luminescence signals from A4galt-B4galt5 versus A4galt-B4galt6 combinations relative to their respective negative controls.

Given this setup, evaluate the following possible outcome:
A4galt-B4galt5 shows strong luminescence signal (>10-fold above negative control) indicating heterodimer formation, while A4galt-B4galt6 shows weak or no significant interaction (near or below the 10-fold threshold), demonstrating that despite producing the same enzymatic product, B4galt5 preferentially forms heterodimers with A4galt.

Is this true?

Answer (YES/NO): YES